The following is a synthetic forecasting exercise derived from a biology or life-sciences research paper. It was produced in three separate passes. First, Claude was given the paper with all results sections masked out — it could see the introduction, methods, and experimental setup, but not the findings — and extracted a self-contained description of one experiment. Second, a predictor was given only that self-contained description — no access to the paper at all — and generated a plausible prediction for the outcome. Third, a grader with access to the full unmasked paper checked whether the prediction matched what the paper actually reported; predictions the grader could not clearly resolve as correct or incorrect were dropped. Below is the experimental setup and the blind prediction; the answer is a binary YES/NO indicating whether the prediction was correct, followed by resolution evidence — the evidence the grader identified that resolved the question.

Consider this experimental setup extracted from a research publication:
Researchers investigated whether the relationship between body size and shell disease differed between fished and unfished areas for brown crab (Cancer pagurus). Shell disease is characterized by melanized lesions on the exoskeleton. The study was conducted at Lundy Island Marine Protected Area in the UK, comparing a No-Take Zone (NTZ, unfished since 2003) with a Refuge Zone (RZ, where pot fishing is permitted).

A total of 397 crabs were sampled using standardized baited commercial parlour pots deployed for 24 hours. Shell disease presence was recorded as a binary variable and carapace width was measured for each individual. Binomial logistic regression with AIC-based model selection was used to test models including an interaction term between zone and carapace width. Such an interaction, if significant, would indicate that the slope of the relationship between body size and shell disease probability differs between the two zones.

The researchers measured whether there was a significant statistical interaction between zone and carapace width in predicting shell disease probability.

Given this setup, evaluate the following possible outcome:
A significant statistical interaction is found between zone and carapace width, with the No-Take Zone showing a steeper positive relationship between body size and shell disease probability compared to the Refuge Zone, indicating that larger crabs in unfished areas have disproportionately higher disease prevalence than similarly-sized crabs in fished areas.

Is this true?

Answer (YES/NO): NO